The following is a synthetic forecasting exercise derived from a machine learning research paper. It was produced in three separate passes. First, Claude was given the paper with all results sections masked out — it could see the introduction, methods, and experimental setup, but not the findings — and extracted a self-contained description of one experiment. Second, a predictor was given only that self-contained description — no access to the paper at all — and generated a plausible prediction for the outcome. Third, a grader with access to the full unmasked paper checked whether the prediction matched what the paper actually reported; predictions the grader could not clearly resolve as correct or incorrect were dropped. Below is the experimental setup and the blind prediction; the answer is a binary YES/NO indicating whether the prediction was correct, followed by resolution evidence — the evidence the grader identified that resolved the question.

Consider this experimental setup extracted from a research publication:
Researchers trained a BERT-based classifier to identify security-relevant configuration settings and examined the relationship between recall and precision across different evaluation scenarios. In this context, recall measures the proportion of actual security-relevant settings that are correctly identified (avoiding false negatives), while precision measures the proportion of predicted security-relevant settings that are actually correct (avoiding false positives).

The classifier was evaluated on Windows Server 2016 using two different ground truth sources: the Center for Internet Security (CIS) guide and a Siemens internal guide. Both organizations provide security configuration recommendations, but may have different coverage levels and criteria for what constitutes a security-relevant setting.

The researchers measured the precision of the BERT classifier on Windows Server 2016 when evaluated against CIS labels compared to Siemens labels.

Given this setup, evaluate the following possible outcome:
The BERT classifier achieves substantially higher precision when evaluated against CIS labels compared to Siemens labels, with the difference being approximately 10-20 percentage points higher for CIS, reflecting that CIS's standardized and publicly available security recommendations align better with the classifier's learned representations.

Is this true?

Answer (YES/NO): NO